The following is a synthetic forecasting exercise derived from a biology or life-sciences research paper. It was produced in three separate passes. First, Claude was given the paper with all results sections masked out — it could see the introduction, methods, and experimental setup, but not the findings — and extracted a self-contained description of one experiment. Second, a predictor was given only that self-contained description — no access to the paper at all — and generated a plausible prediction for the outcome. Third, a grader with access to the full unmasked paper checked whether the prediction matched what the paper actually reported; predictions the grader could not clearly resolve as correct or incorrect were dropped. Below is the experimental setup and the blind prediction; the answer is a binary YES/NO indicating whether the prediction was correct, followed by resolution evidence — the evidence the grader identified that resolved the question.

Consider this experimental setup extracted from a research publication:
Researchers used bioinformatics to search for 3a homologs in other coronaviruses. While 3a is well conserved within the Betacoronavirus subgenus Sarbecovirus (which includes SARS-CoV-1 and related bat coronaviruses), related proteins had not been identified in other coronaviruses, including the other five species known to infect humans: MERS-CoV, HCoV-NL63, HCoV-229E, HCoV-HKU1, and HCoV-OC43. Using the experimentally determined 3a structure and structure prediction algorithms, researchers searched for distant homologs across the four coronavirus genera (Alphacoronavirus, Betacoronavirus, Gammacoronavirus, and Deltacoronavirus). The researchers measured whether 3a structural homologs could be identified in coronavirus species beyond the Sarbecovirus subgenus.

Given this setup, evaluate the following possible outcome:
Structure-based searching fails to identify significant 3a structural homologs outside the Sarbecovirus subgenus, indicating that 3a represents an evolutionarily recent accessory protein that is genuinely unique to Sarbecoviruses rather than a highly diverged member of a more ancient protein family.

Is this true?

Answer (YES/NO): NO